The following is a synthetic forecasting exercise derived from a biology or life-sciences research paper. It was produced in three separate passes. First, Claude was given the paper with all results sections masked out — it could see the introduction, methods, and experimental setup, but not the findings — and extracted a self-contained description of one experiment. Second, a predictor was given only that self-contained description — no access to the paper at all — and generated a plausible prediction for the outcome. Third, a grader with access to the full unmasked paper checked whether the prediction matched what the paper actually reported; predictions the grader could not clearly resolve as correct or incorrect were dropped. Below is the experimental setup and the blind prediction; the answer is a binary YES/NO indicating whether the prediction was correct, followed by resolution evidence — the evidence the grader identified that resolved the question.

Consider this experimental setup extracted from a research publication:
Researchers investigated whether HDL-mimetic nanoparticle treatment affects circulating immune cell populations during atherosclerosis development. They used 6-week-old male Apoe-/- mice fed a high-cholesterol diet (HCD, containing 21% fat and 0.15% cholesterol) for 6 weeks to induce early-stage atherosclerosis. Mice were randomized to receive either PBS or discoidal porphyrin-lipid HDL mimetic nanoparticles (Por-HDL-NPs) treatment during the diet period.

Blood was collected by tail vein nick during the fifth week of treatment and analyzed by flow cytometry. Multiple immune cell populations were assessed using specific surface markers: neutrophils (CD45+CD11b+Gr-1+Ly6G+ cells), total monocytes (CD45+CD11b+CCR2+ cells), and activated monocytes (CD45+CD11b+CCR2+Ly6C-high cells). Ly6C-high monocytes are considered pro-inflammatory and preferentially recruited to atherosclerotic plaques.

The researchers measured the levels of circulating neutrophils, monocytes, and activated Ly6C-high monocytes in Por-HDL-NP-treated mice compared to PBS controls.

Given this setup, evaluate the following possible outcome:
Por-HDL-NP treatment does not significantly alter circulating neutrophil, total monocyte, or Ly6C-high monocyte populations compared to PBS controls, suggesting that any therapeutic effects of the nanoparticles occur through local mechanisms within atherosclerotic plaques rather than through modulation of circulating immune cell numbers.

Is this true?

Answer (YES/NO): NO